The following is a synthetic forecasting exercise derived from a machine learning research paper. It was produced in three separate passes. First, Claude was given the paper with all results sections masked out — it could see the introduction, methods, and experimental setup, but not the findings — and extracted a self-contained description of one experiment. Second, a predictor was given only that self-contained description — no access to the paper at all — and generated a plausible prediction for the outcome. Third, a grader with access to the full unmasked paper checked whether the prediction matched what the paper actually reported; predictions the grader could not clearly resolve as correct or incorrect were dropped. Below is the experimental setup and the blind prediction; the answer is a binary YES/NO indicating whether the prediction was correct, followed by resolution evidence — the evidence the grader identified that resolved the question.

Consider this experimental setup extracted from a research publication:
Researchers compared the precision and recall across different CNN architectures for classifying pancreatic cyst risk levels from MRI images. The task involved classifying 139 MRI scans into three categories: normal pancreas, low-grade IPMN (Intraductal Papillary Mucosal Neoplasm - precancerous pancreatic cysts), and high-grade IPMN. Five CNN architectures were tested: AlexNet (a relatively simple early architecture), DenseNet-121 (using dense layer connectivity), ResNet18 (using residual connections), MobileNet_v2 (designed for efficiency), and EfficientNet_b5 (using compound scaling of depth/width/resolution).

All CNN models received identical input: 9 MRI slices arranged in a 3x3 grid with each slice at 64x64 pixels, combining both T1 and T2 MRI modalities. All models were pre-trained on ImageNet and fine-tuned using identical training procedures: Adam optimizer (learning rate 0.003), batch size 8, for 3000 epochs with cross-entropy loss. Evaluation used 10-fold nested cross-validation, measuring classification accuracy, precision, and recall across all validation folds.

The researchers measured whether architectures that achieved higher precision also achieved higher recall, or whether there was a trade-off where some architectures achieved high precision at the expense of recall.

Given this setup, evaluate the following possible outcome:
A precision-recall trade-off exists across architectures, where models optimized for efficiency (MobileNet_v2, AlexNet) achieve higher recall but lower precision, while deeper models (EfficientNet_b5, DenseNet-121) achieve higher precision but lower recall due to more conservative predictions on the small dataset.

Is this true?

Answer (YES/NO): NO